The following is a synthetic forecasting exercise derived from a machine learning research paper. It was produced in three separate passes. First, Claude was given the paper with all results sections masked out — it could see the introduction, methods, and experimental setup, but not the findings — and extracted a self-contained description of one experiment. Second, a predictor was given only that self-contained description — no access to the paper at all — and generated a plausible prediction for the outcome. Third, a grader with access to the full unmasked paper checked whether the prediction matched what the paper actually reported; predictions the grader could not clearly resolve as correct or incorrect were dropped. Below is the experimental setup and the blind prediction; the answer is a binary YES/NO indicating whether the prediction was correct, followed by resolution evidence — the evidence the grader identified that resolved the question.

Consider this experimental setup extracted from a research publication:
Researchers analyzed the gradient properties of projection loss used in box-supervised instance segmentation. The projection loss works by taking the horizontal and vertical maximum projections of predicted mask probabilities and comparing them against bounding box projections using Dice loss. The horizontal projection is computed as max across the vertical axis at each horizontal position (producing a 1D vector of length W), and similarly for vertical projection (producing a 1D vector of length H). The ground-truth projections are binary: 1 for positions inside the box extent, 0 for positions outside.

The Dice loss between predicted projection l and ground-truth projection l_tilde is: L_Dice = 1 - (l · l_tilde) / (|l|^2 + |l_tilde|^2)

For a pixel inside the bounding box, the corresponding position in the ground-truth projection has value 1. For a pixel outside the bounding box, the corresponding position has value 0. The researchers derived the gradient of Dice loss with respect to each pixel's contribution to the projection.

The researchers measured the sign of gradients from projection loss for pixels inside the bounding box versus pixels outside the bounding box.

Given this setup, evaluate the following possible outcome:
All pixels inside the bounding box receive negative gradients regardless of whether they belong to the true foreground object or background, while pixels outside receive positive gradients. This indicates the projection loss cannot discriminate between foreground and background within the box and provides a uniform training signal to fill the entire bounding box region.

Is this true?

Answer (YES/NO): YES